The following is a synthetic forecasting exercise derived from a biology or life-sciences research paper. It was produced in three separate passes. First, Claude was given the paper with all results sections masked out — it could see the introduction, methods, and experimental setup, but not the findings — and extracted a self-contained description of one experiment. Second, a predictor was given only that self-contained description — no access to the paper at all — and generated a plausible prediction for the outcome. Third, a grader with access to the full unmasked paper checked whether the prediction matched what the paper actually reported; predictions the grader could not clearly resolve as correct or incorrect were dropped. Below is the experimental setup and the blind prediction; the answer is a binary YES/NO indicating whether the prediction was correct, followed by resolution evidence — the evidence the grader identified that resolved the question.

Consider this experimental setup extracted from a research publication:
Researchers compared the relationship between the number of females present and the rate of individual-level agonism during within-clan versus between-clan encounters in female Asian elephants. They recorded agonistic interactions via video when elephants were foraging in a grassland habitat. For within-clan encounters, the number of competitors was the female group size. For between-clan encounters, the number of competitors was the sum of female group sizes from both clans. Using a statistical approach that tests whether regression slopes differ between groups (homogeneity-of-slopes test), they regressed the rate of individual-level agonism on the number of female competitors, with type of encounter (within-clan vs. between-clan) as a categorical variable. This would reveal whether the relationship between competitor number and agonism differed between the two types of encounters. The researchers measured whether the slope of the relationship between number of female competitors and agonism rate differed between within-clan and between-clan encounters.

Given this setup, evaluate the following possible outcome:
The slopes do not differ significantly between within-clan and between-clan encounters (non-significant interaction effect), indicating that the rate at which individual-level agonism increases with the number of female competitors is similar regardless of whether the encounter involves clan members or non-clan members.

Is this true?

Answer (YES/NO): NO